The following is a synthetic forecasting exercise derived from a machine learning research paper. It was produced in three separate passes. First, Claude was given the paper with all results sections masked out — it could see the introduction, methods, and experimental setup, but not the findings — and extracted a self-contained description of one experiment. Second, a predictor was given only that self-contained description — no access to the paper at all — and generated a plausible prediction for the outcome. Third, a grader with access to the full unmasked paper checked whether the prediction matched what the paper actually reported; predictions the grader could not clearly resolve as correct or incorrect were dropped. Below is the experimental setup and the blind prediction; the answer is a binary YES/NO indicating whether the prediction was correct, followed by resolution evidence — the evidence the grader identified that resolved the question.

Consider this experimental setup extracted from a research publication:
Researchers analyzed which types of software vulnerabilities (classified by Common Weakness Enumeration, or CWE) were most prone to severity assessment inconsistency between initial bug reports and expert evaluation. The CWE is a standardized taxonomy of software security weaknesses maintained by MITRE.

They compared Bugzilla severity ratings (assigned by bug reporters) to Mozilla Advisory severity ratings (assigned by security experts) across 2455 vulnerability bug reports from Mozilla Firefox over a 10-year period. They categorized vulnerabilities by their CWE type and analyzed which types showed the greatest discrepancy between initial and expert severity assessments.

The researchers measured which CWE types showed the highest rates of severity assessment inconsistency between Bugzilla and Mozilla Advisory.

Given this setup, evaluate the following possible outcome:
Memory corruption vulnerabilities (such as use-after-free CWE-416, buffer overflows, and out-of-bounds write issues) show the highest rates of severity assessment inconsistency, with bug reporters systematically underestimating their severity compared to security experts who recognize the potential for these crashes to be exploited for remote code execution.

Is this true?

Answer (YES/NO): NO